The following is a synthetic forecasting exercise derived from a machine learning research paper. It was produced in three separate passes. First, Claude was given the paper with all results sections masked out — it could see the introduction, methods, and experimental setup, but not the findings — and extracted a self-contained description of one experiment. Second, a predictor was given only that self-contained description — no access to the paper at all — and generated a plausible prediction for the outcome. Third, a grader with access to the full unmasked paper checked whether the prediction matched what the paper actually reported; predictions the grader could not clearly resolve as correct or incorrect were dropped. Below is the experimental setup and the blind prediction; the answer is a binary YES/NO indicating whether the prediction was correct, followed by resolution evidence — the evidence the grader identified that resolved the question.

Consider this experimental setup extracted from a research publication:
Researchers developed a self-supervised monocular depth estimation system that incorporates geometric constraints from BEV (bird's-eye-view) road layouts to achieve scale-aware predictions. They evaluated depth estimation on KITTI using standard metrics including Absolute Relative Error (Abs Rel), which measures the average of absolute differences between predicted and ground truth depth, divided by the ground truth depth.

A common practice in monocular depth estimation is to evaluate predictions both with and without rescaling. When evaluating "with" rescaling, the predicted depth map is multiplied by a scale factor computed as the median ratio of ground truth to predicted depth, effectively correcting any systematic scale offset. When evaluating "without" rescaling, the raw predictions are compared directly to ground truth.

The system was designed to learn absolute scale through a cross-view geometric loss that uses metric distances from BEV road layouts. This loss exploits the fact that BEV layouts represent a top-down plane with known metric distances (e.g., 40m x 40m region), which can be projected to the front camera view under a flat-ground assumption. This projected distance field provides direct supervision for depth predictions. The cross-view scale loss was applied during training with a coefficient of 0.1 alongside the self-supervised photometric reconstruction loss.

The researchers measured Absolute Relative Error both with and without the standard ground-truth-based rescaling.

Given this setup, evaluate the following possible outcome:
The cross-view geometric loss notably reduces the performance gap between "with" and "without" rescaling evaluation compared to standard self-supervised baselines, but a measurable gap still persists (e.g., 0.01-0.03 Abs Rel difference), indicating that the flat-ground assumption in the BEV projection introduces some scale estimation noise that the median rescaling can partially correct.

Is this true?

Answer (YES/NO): NO